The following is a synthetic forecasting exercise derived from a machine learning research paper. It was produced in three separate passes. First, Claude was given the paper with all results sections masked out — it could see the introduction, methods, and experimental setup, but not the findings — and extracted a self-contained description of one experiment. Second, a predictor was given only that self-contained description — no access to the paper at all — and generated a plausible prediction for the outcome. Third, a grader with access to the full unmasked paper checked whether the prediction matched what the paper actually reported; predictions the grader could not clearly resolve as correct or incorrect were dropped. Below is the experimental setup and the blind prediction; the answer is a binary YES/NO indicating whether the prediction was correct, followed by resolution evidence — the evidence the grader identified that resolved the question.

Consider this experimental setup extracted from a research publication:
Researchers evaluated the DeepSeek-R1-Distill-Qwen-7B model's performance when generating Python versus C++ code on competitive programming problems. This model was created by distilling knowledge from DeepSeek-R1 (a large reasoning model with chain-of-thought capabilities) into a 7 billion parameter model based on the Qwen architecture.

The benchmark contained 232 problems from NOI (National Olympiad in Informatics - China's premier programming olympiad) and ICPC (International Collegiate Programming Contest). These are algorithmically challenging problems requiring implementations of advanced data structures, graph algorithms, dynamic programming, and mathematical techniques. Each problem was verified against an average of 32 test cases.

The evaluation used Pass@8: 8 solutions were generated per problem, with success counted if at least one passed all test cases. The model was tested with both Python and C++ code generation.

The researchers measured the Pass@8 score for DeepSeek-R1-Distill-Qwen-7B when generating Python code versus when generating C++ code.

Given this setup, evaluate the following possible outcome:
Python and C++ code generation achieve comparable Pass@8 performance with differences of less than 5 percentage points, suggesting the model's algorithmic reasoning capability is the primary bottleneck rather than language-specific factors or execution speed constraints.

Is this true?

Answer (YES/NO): NO